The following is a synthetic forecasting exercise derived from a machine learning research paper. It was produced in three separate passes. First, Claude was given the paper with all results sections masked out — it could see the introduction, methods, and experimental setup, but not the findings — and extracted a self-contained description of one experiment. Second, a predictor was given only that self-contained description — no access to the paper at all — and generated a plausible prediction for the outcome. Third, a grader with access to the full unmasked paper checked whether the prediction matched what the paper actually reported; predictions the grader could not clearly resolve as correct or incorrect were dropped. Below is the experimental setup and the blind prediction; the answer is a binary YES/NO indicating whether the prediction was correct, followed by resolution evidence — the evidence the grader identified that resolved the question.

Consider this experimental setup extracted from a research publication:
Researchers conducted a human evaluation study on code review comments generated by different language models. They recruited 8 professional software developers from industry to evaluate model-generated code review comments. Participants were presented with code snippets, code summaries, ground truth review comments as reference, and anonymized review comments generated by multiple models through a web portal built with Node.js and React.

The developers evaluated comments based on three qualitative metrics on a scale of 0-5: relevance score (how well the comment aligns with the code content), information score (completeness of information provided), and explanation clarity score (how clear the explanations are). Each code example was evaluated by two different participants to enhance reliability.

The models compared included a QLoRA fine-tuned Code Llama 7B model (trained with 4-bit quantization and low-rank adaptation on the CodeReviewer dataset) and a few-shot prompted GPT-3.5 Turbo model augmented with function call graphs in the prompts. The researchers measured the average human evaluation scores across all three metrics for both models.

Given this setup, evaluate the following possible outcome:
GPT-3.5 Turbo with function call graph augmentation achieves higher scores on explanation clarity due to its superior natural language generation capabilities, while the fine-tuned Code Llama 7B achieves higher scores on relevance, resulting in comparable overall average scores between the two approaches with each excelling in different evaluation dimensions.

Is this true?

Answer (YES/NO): NO